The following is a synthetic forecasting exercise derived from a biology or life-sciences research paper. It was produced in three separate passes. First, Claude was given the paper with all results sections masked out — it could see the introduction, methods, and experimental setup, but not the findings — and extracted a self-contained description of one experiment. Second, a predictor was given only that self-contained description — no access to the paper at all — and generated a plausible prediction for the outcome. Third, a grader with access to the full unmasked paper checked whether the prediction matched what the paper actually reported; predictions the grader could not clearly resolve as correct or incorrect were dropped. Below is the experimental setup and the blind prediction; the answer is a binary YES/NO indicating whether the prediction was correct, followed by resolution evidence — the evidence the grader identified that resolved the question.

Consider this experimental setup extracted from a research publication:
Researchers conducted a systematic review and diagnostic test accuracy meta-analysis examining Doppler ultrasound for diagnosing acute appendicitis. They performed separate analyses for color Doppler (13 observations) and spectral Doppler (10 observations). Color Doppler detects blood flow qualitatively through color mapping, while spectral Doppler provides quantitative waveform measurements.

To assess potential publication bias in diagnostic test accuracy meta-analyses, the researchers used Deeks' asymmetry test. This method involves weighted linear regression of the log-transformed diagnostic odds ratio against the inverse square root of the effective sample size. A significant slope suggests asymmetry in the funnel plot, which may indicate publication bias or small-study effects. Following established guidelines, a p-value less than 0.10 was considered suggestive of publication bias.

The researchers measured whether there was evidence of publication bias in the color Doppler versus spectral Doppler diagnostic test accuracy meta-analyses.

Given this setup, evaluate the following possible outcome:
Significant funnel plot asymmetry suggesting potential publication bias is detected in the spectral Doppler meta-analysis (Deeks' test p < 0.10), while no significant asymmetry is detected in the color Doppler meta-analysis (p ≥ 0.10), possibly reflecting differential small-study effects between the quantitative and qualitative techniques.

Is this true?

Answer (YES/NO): YES